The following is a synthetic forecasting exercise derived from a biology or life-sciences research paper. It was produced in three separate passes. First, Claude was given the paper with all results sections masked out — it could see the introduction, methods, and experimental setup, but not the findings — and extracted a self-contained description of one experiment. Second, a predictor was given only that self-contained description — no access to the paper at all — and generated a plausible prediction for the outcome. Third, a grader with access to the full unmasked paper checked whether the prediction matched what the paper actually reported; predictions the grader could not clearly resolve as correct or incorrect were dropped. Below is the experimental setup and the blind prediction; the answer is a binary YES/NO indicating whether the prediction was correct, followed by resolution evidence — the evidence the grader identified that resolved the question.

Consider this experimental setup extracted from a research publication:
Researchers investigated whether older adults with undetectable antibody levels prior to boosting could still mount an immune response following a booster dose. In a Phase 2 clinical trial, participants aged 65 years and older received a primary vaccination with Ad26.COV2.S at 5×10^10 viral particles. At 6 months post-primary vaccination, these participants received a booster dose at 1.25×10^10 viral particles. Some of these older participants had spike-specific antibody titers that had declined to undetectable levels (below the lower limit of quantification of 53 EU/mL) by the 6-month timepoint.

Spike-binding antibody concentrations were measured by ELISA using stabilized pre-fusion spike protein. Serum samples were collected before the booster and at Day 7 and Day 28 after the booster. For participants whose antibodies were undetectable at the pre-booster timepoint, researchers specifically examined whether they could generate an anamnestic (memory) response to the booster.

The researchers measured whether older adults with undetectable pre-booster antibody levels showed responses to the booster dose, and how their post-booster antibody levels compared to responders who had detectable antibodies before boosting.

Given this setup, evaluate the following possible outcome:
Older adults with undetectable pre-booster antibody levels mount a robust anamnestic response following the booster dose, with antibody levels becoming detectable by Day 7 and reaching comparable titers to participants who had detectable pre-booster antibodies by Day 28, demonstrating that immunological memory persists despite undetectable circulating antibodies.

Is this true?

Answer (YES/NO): YES